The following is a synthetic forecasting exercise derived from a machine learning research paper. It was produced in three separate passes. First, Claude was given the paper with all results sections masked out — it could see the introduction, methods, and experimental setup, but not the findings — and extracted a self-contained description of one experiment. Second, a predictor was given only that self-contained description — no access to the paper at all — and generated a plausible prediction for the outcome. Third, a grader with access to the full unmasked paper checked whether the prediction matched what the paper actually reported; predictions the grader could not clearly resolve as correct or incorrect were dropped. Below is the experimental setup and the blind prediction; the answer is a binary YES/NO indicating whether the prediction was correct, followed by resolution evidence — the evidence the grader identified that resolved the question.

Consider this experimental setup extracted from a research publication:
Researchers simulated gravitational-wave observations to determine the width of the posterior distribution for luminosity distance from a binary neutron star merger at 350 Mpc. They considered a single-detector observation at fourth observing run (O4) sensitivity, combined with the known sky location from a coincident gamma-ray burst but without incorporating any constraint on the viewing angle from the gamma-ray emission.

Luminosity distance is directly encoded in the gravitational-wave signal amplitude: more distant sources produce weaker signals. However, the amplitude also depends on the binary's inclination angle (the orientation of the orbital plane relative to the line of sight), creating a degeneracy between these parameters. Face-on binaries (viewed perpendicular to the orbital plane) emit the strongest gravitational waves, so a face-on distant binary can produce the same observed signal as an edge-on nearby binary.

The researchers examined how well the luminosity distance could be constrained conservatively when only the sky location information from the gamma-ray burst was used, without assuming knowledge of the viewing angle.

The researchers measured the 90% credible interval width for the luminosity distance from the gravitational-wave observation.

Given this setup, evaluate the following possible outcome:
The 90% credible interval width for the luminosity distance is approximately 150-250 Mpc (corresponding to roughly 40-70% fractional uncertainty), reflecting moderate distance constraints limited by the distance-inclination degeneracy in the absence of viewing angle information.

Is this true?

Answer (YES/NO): YES